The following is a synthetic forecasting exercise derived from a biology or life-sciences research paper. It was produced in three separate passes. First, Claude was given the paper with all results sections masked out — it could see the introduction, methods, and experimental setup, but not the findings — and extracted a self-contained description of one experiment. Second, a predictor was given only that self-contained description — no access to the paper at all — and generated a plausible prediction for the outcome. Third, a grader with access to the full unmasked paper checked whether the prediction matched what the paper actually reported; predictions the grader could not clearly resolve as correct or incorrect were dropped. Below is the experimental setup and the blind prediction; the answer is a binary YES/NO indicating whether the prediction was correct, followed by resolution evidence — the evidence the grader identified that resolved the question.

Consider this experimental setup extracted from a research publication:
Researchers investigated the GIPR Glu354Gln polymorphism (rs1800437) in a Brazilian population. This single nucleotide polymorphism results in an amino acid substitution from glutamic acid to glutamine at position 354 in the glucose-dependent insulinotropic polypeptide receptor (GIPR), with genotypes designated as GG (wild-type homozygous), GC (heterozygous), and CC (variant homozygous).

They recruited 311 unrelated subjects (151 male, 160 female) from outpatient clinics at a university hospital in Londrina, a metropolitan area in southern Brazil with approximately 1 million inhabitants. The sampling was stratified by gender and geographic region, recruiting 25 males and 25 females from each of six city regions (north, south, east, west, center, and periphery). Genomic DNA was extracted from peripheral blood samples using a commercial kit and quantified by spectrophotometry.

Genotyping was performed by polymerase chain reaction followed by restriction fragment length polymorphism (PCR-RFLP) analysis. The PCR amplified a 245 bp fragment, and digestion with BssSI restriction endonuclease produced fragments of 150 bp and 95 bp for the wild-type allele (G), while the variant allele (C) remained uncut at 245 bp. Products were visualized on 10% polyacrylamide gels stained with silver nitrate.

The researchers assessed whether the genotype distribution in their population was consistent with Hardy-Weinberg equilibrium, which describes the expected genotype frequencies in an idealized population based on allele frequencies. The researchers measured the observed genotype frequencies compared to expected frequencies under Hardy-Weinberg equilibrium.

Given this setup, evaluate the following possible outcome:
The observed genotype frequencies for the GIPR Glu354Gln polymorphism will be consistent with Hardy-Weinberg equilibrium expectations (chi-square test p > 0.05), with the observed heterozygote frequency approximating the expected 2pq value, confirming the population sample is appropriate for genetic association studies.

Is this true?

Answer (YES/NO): YES